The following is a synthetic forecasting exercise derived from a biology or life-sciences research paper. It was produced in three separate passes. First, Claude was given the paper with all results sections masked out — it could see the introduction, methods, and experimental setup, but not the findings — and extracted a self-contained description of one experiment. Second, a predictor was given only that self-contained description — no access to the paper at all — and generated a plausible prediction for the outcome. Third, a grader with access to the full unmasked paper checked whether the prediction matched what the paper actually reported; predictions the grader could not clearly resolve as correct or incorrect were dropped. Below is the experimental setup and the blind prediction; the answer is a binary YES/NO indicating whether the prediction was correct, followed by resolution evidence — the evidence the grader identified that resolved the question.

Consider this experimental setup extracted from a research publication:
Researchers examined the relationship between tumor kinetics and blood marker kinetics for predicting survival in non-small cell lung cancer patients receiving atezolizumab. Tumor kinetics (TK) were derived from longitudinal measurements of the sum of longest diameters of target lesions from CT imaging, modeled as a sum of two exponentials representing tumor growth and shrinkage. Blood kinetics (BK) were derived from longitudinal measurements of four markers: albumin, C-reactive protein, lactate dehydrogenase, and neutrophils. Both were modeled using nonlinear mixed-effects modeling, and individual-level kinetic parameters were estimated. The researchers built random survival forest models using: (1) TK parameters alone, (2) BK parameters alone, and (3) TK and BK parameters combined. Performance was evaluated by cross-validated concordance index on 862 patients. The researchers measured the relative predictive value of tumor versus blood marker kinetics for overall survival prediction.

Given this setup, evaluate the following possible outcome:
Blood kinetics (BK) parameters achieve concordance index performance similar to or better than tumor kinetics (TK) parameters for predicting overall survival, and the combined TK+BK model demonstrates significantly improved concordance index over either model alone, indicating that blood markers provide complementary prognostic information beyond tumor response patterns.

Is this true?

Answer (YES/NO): NO